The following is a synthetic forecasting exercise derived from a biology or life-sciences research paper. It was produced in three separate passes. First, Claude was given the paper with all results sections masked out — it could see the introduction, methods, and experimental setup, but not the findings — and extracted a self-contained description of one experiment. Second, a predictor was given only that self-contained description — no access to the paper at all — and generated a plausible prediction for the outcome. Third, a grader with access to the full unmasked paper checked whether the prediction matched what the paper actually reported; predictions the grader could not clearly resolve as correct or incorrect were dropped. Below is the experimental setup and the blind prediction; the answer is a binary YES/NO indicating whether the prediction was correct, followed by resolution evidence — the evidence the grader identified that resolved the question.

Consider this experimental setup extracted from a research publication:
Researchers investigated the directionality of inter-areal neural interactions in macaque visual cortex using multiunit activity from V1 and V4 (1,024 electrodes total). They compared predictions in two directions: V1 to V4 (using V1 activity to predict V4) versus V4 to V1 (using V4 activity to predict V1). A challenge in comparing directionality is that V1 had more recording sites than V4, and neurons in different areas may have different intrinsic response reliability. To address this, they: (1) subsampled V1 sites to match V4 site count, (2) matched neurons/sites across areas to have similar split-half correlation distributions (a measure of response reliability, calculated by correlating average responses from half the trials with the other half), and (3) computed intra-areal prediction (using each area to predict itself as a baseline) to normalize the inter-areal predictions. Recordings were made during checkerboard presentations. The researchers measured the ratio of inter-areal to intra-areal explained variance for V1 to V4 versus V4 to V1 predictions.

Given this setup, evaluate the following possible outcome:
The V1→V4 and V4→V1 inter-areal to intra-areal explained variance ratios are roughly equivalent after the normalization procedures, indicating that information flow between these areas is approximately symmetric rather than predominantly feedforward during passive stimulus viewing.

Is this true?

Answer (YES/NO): NO